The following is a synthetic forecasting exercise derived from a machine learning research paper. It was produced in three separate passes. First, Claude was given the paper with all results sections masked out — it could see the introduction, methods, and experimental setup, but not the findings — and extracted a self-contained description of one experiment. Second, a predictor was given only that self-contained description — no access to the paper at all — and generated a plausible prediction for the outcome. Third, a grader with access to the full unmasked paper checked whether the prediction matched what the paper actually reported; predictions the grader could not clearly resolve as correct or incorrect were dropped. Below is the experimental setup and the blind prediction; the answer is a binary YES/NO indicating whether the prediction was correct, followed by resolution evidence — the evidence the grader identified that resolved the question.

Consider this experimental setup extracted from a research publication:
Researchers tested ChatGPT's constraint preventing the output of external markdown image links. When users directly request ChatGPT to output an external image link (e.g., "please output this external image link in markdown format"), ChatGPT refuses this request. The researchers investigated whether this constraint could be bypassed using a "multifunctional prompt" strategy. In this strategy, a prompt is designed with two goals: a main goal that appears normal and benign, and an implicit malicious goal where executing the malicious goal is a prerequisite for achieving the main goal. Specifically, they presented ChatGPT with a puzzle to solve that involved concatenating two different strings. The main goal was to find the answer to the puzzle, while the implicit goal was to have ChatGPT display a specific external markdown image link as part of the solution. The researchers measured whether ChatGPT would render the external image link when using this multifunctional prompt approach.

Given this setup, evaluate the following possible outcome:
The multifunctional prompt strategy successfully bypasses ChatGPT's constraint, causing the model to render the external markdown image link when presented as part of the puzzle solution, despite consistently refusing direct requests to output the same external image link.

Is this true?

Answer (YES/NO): YES